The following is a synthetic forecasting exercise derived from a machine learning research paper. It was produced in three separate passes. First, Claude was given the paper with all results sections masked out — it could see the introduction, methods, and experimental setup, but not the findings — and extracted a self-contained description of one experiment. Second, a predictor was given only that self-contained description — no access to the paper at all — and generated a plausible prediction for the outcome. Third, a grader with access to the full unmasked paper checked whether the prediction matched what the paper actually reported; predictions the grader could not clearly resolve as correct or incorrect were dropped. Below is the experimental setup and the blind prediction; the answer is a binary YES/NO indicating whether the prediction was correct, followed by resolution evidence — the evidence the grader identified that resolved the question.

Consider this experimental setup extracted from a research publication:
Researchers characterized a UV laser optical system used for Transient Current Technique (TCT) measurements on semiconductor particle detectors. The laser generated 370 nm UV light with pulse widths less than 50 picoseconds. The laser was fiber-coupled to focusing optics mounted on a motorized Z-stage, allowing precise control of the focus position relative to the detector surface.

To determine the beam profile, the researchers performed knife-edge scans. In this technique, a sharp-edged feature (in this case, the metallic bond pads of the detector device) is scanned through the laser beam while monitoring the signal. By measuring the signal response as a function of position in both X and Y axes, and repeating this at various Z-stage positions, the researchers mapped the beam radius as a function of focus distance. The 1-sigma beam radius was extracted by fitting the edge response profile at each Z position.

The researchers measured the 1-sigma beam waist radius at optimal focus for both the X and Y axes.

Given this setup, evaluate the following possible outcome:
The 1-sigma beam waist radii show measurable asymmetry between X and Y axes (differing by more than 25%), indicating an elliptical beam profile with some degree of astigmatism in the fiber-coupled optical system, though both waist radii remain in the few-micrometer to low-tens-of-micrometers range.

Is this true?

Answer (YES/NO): NO